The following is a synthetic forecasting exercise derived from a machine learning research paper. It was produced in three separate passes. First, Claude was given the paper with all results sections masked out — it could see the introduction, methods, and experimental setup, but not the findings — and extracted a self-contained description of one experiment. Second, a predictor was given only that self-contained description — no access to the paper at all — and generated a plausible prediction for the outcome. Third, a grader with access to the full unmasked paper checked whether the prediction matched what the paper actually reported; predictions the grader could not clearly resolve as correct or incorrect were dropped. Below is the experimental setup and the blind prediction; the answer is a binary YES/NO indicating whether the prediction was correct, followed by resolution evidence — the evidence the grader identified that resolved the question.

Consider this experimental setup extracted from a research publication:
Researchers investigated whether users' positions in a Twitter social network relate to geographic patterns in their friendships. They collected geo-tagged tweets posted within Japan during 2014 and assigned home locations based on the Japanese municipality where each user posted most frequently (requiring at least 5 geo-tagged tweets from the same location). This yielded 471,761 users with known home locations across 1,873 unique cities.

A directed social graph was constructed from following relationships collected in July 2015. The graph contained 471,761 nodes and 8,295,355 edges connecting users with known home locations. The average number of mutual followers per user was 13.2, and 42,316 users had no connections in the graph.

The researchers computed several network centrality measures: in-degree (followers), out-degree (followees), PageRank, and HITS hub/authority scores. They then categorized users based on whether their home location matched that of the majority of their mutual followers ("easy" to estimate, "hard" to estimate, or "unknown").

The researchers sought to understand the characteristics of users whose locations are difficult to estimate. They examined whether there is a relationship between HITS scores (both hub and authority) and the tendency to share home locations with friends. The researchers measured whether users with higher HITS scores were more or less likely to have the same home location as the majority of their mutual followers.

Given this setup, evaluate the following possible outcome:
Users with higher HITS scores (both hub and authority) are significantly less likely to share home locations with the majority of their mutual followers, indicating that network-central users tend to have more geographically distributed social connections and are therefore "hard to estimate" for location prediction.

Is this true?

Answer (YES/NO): YES